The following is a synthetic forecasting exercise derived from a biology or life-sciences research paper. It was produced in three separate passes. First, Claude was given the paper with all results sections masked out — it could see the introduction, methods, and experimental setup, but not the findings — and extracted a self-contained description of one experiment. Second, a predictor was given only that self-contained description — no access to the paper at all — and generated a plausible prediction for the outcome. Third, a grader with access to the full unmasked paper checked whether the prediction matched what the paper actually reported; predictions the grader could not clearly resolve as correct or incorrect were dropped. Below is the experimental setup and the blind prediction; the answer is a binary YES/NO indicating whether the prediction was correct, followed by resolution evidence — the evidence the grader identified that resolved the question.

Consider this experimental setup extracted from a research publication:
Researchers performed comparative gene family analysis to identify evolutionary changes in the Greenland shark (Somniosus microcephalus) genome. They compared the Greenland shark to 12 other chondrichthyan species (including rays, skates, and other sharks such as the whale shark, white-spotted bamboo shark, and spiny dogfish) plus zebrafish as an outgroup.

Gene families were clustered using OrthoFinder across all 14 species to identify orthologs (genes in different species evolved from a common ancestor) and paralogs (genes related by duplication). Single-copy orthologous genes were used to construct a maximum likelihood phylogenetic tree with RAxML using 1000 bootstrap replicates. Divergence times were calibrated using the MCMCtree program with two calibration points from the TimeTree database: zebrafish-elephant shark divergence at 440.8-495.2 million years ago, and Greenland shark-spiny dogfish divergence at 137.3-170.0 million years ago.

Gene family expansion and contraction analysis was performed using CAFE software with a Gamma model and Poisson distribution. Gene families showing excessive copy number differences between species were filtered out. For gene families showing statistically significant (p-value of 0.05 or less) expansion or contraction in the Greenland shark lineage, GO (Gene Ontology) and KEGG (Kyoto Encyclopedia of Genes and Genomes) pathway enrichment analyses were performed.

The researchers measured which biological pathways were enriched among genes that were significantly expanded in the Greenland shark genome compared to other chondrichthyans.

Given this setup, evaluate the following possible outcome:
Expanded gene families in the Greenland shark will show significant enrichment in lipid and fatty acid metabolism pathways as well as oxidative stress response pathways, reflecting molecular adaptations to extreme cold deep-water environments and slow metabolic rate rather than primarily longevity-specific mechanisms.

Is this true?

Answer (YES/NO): NO